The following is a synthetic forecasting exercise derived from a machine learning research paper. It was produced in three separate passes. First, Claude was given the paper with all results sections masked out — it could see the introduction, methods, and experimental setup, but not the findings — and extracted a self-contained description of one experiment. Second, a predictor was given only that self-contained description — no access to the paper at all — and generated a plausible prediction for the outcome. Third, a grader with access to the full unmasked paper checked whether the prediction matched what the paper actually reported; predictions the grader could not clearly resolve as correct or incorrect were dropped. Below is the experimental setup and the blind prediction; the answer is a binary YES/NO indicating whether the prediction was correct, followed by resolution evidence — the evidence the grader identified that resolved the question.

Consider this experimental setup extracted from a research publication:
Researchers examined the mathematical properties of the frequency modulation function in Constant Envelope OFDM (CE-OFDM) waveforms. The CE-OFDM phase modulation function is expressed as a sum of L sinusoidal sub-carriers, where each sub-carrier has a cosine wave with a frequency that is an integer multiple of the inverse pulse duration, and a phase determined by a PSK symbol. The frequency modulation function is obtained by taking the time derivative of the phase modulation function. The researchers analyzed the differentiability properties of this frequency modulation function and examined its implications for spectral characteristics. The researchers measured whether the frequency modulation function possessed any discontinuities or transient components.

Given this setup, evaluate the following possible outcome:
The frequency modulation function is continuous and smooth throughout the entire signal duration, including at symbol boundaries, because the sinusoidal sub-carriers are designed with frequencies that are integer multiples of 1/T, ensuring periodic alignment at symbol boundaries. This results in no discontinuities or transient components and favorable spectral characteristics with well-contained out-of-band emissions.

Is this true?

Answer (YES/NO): YES